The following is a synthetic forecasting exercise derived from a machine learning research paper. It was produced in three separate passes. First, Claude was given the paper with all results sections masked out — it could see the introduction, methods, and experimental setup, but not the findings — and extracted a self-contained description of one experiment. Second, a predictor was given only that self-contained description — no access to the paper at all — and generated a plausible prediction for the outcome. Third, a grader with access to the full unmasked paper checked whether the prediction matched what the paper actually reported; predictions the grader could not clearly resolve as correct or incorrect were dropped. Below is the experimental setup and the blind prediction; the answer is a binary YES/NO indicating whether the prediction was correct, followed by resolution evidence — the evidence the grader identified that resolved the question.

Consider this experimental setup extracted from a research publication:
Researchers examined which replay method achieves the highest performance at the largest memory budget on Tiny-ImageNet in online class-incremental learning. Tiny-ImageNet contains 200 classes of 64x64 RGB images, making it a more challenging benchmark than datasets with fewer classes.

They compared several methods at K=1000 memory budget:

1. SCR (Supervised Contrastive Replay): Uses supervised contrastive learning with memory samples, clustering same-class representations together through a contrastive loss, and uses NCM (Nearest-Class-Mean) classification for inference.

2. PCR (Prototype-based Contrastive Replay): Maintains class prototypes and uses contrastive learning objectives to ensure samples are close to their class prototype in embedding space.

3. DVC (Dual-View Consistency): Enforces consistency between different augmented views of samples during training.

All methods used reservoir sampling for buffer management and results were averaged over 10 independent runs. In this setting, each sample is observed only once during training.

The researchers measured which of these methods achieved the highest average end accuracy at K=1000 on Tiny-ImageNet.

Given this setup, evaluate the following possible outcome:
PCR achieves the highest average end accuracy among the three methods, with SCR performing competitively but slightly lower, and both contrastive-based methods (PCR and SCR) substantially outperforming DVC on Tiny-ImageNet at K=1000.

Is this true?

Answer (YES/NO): NO